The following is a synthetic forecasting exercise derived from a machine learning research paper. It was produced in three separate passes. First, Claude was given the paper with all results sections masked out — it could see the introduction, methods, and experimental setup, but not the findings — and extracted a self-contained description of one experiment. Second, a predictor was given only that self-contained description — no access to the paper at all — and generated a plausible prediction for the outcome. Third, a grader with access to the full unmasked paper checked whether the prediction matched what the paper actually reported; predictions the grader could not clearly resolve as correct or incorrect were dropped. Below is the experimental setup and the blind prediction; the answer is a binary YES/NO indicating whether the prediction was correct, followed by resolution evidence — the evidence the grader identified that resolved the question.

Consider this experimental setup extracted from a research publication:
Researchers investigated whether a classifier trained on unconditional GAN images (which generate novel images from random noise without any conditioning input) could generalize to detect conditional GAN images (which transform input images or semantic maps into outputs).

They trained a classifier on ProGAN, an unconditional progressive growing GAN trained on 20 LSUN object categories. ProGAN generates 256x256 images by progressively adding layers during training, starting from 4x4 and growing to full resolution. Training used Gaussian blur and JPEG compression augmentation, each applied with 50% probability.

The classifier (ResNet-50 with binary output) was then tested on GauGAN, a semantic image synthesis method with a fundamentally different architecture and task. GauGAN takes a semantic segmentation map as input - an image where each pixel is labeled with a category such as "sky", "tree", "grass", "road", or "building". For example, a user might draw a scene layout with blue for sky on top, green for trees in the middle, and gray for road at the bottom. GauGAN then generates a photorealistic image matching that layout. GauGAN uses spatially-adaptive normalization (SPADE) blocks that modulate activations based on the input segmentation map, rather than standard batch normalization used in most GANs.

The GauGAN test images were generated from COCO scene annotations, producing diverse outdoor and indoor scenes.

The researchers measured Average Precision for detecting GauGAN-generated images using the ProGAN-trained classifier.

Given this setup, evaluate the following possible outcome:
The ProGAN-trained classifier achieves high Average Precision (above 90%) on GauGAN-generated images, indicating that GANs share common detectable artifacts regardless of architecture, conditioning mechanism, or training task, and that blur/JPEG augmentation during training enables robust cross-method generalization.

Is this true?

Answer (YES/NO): YES